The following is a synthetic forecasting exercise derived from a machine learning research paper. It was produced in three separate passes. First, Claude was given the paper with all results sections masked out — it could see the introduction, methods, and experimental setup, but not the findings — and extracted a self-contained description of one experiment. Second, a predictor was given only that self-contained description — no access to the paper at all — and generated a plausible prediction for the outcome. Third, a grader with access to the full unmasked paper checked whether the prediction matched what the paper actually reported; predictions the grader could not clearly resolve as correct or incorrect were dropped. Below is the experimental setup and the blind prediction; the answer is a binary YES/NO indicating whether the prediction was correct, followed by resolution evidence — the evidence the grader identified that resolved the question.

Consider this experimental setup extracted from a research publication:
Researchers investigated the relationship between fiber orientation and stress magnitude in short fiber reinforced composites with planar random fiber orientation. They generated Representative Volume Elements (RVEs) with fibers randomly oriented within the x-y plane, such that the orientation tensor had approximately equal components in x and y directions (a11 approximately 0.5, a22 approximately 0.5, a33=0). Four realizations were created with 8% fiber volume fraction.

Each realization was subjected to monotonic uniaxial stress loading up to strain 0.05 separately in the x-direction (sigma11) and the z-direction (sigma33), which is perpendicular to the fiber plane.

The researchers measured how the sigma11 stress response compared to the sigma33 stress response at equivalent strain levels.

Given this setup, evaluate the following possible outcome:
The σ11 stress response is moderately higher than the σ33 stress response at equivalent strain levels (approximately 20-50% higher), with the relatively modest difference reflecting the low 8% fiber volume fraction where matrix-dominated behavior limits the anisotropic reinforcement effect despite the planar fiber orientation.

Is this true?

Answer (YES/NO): NO